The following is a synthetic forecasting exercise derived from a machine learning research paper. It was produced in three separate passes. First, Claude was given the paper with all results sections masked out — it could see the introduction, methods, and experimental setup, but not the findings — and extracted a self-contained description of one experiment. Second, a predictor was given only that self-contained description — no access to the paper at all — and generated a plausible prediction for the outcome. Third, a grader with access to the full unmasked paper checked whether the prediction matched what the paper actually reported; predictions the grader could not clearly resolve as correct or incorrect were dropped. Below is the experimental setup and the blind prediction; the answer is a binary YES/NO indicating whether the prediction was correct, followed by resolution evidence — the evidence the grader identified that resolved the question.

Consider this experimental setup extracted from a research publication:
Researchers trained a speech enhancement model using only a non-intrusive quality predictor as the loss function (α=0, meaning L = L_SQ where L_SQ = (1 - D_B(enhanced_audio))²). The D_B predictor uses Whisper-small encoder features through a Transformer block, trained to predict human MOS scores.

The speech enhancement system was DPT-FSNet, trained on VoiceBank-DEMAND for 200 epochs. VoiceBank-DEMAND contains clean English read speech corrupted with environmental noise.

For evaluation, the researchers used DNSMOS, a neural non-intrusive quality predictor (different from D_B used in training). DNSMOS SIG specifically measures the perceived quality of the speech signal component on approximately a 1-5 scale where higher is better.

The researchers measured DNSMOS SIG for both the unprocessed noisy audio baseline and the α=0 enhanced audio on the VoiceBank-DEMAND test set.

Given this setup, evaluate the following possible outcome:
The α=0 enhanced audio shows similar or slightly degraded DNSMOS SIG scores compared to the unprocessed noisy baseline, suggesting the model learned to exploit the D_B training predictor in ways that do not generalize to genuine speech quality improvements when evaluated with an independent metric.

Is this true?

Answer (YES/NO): NO